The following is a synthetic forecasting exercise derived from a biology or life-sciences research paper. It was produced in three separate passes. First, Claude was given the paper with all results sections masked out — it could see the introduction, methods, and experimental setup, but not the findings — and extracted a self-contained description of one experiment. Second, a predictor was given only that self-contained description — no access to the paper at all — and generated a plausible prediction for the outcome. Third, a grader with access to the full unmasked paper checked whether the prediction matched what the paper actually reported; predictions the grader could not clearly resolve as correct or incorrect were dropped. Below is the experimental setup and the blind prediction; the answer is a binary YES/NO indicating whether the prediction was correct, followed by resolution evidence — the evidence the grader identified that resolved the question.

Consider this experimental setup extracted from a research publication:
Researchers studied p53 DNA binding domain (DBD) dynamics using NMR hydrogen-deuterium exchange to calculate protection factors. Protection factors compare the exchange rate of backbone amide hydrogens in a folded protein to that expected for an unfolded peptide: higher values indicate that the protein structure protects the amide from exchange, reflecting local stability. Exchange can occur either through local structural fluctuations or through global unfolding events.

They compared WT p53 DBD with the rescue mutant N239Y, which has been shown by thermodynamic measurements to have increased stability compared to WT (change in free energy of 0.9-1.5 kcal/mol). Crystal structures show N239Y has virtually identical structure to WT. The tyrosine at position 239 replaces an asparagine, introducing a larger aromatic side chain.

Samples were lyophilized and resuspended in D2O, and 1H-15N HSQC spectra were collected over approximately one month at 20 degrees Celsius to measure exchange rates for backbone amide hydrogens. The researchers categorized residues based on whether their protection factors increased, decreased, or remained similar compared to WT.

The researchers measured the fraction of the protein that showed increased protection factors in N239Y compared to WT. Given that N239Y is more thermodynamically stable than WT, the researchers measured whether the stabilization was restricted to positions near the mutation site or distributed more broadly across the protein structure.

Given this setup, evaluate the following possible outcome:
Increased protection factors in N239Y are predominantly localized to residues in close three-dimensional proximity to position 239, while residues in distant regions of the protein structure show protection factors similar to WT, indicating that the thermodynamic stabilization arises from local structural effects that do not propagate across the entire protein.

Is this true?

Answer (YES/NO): NO